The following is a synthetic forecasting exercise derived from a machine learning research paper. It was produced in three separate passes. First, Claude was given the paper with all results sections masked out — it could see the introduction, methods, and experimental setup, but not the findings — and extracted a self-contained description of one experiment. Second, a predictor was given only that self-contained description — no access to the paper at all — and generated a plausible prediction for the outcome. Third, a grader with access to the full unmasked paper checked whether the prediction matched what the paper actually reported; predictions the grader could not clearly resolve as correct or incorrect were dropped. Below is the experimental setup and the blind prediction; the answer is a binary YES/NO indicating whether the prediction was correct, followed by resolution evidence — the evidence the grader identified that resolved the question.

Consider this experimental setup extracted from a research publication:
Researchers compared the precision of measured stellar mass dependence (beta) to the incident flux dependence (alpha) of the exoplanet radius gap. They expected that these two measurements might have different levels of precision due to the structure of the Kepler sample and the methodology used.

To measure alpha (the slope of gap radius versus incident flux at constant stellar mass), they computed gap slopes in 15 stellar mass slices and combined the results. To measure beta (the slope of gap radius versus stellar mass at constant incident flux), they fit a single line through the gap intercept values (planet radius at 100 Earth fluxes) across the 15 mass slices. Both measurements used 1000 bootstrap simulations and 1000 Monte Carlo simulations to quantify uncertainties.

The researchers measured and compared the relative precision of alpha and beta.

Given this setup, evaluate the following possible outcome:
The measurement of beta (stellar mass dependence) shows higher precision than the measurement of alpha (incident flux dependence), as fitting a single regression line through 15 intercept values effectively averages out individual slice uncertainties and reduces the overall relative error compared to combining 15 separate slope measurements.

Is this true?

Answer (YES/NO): NO